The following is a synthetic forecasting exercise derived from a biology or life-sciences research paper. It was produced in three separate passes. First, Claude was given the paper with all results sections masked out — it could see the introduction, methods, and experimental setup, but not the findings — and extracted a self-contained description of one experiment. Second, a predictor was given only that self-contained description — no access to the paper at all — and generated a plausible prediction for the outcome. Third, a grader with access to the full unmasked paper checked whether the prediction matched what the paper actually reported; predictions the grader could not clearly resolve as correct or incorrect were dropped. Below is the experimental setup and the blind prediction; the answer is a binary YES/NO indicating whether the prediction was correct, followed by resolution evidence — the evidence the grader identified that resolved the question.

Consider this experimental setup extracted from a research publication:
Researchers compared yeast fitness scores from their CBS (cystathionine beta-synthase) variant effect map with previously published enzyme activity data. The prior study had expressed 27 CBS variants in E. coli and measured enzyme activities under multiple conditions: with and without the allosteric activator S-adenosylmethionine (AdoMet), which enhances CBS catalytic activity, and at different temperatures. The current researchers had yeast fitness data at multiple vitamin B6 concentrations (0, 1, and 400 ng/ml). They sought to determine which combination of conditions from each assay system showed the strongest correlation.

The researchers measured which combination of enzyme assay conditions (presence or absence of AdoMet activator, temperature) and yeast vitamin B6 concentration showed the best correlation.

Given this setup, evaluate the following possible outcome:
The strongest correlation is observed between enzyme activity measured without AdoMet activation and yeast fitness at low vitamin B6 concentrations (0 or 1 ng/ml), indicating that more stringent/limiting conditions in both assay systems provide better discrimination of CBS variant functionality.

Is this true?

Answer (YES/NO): NO